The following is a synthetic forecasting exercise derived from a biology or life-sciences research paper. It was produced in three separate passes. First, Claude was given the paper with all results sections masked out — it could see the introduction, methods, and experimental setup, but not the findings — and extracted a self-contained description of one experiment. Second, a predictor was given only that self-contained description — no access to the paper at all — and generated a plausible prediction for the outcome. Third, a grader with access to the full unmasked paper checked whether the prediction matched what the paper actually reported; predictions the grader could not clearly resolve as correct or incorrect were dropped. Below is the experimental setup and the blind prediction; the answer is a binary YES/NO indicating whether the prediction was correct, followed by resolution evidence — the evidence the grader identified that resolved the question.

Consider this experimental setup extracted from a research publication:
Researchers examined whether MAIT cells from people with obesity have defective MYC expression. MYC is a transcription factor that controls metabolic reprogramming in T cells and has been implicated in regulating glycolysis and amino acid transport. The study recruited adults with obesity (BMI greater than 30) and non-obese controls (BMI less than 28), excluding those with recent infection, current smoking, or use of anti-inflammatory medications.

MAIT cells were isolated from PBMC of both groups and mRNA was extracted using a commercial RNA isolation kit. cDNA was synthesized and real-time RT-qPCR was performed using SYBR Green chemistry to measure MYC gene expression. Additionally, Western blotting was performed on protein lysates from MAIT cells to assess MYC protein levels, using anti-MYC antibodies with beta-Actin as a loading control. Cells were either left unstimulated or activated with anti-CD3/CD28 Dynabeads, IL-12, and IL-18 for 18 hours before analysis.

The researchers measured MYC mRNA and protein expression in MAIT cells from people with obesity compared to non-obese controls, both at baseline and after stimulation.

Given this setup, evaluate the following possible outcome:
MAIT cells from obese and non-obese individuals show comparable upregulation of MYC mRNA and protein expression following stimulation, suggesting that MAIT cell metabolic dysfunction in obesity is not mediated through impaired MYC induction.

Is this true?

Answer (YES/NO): NO